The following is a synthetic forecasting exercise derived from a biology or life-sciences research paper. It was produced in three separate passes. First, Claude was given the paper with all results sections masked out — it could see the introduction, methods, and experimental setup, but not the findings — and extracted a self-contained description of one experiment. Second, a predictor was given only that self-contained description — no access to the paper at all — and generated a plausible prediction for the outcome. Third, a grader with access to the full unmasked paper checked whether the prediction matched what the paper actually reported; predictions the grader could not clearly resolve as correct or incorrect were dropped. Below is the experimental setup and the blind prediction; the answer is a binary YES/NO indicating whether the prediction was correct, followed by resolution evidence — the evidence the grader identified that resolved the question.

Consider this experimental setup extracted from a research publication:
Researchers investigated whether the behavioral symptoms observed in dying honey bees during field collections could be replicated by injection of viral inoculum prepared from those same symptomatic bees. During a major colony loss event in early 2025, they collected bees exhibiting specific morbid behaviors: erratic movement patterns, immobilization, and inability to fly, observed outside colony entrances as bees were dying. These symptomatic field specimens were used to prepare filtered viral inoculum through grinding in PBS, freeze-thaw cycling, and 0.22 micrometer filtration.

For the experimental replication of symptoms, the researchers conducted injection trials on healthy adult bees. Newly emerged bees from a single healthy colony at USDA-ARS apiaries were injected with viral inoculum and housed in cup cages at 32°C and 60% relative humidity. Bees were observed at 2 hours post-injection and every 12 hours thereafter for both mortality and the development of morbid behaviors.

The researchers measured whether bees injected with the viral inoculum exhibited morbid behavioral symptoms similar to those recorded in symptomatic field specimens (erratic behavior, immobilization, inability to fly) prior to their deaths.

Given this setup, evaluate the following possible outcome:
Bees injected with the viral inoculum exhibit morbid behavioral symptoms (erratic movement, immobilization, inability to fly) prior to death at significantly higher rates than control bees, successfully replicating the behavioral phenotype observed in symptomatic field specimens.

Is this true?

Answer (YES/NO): YES